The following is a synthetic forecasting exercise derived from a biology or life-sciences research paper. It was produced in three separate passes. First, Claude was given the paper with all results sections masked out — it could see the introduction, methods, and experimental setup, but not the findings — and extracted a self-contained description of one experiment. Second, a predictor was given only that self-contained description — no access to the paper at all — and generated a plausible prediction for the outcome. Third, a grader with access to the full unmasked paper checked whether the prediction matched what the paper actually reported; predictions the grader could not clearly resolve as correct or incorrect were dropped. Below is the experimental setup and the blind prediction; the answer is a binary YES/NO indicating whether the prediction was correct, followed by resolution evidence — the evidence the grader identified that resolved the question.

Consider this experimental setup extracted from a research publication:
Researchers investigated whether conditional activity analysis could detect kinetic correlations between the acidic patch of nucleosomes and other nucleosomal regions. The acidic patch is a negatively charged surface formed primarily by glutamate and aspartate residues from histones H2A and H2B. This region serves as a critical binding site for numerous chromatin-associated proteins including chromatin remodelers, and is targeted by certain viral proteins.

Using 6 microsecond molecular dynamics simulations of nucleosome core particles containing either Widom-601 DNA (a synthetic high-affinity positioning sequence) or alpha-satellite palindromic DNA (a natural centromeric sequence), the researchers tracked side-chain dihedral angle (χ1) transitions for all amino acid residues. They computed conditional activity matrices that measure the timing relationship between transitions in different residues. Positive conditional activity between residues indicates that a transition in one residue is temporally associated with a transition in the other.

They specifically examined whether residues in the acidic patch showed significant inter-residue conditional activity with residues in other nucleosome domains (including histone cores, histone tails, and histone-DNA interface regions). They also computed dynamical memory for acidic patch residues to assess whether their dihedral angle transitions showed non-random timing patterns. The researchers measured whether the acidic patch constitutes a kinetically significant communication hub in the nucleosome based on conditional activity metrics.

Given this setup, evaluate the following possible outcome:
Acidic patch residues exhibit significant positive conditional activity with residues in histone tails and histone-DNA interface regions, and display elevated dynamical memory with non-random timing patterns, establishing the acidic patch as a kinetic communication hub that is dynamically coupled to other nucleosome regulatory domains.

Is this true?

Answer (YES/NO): NO